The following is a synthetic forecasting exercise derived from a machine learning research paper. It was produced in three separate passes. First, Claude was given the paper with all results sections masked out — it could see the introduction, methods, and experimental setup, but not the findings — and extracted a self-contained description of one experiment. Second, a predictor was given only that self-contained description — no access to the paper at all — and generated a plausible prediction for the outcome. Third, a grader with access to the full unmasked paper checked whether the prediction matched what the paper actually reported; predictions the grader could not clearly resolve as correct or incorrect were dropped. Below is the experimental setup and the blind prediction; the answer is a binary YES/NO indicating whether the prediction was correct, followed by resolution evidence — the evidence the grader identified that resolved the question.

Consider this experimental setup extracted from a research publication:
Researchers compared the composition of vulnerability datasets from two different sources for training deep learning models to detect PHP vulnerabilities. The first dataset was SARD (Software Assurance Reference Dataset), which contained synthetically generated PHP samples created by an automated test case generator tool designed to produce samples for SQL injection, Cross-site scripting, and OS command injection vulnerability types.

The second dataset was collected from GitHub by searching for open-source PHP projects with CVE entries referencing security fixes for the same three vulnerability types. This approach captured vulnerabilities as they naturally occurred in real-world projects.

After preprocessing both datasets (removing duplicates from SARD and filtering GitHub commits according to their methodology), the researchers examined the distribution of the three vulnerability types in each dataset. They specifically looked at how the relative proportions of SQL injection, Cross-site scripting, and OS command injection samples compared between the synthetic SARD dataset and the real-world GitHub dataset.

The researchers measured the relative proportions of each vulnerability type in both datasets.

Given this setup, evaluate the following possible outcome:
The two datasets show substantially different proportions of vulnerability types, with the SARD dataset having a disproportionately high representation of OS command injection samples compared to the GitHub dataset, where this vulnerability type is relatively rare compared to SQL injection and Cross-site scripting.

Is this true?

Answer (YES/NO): YES